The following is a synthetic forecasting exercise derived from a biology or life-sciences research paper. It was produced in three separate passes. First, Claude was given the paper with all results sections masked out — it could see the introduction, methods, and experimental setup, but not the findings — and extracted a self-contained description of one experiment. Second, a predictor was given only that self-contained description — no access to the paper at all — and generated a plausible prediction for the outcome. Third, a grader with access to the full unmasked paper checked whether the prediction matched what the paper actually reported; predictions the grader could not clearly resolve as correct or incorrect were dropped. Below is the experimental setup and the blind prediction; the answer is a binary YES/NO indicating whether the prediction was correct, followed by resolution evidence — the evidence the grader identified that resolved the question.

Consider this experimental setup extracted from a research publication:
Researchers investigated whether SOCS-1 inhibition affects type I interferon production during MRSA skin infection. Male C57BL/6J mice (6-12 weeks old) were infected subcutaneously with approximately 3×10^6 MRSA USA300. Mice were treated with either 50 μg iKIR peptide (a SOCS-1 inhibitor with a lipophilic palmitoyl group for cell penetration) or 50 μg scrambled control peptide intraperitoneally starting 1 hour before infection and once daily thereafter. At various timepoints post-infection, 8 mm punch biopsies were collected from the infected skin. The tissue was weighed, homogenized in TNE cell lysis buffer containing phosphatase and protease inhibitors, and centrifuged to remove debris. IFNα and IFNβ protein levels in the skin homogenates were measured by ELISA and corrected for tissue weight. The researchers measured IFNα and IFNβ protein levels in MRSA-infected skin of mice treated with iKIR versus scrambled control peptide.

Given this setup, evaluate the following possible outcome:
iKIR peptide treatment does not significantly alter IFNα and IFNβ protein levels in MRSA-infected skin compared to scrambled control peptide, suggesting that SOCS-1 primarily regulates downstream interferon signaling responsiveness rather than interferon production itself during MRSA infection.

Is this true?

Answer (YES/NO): NO